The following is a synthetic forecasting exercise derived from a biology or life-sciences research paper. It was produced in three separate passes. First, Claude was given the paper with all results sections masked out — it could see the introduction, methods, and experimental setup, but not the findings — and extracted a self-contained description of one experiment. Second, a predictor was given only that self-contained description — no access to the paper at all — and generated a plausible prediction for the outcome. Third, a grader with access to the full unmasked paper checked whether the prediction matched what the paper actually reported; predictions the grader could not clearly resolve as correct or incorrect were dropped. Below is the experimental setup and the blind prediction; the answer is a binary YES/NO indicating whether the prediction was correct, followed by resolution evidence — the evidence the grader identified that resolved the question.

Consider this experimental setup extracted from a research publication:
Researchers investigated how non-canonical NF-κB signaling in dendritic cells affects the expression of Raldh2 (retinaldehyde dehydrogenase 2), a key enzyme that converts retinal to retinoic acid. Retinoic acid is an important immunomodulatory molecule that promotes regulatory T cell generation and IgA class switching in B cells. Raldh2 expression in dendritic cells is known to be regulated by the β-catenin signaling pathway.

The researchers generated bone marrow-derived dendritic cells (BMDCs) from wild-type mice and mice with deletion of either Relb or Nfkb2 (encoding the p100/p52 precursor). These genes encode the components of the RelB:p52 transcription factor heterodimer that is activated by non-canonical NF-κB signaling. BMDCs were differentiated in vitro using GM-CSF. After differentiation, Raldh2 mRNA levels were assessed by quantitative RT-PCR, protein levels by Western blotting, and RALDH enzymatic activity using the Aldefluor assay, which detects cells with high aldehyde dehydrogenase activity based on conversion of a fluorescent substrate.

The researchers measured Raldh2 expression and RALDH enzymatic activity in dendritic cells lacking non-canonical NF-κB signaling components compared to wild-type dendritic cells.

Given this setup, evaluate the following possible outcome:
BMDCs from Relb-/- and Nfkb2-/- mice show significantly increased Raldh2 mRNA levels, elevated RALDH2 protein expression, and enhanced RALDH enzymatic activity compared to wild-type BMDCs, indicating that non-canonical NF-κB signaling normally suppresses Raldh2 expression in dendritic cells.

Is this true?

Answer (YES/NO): YES